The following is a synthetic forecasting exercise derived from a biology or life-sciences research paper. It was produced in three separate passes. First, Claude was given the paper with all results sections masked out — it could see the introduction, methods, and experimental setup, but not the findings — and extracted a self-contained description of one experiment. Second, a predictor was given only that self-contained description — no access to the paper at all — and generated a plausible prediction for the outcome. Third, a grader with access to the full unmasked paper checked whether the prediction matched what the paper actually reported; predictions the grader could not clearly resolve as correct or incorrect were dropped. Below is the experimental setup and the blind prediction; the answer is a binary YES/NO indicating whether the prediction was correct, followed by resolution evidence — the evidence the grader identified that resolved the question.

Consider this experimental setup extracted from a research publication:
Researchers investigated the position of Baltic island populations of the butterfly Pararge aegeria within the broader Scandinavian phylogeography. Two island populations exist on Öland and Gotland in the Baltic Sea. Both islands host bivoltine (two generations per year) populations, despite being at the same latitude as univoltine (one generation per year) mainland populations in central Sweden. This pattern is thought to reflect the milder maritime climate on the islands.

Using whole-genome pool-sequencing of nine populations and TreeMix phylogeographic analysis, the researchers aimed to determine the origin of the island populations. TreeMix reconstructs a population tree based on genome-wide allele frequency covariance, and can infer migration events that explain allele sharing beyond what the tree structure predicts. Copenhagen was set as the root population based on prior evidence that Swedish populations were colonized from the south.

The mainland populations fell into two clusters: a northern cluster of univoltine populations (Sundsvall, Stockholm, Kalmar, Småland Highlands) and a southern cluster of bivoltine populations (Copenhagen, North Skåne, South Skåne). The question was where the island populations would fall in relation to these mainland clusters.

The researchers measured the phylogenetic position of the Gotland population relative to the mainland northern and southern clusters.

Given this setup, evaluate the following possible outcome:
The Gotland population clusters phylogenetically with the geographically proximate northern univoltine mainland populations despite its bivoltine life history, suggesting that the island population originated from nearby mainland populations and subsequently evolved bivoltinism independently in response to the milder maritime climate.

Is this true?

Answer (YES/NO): YES